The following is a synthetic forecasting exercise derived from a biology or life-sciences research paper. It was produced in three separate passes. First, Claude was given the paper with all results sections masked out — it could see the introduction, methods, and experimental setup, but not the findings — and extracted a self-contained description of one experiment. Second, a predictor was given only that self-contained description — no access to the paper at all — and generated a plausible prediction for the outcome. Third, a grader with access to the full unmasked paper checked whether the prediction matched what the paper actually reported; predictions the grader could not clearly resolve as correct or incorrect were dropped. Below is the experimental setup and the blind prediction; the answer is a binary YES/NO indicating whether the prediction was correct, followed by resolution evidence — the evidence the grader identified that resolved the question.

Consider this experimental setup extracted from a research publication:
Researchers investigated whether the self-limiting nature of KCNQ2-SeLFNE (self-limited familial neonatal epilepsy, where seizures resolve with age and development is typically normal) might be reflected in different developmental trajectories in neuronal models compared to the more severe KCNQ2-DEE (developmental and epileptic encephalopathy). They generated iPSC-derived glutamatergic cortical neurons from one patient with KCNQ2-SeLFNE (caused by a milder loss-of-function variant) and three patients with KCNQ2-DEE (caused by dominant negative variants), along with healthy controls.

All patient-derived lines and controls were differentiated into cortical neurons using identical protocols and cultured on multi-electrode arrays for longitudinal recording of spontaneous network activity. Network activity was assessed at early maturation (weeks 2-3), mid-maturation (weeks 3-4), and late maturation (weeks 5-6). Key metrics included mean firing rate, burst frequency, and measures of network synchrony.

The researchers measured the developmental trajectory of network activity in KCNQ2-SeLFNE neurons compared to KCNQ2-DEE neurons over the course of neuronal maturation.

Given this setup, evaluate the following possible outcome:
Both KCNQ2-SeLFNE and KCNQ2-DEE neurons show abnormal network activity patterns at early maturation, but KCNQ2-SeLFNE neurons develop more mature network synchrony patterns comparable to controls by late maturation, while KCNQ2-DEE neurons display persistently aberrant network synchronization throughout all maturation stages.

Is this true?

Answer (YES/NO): NO